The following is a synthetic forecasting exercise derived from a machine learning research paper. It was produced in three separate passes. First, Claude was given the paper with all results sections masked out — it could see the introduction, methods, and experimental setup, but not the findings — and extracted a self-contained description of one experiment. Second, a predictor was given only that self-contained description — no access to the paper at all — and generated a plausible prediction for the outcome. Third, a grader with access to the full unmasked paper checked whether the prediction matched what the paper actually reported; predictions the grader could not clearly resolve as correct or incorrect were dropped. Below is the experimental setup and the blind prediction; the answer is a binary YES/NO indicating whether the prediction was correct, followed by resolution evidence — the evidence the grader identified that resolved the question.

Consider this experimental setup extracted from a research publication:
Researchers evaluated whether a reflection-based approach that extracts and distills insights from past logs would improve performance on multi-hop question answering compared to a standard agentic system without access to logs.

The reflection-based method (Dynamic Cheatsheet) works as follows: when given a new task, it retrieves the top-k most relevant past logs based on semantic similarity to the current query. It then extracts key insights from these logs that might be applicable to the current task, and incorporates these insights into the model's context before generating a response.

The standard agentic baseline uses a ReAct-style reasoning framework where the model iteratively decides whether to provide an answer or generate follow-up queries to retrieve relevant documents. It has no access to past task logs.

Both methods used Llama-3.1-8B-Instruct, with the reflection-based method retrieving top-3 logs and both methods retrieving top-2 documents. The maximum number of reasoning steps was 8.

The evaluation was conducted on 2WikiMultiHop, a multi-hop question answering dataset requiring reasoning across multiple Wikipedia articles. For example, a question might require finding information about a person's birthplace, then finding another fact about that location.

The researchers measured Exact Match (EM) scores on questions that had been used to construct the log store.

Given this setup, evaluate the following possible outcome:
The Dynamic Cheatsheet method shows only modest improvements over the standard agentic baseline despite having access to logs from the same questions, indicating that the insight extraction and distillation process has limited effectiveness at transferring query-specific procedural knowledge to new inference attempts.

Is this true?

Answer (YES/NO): NO